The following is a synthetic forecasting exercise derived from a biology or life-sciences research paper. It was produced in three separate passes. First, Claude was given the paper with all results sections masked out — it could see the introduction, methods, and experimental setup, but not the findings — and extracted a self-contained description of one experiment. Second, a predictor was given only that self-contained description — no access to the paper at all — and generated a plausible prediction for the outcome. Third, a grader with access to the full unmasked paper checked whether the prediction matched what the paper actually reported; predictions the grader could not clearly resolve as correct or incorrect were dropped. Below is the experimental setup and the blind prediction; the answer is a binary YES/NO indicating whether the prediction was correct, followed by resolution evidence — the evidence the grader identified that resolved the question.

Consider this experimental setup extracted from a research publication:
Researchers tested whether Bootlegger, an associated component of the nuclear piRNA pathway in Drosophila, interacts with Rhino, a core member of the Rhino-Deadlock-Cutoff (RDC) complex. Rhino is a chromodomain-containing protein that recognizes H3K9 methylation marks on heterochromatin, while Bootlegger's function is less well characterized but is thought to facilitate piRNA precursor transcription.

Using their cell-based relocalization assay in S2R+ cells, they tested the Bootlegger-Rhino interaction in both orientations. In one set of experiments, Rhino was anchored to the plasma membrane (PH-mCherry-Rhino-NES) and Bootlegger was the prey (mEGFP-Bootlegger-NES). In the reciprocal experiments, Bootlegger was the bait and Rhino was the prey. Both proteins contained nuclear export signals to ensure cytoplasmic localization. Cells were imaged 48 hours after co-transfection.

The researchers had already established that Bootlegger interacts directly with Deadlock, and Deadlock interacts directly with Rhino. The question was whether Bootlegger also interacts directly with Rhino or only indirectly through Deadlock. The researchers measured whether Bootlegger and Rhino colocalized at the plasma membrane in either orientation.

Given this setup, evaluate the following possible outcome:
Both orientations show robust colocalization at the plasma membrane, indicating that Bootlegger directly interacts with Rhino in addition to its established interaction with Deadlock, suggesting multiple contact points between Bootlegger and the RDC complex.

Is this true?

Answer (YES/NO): NO